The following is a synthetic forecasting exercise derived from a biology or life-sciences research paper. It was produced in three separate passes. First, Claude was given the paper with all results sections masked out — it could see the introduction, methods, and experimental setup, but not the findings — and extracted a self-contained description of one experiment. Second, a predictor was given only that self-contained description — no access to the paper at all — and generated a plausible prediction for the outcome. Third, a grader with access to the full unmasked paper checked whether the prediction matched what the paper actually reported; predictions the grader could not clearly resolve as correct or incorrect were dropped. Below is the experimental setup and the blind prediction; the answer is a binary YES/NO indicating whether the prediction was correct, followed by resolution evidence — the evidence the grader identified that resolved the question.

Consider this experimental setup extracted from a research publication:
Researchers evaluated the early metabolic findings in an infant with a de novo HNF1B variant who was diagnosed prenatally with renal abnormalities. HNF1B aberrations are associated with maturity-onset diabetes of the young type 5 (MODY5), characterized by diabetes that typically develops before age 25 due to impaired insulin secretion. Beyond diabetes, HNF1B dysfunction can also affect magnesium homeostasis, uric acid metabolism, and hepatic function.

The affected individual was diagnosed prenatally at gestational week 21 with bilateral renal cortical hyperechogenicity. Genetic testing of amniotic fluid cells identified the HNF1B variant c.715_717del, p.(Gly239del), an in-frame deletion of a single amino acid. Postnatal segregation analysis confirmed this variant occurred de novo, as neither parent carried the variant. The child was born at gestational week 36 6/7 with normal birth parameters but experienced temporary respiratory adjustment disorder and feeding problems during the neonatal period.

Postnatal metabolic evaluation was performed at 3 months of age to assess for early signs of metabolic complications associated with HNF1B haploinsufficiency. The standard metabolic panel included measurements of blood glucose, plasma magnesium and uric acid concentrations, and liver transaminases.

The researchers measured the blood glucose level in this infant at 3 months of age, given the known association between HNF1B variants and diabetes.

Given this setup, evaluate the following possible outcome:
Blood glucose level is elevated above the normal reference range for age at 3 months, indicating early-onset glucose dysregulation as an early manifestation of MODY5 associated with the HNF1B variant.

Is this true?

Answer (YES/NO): YES